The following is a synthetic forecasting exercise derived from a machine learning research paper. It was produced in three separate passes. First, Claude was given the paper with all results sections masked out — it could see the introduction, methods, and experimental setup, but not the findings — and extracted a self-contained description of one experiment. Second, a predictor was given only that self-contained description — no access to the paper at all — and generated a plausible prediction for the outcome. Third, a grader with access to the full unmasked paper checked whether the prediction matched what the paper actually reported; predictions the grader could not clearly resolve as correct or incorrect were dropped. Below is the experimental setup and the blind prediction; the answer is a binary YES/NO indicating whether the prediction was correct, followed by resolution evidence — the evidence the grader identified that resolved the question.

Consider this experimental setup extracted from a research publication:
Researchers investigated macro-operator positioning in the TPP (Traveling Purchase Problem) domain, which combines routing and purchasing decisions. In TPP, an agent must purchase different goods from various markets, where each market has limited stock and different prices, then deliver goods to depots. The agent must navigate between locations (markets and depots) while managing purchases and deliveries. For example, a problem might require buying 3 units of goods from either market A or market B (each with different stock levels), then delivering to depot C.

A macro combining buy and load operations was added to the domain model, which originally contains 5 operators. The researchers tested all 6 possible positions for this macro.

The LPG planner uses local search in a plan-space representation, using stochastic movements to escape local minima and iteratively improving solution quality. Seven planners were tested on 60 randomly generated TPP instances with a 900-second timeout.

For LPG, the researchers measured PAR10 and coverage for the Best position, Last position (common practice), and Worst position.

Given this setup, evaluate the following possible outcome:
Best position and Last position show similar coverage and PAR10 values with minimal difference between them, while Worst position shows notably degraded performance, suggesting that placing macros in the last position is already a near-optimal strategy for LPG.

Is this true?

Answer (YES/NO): NO